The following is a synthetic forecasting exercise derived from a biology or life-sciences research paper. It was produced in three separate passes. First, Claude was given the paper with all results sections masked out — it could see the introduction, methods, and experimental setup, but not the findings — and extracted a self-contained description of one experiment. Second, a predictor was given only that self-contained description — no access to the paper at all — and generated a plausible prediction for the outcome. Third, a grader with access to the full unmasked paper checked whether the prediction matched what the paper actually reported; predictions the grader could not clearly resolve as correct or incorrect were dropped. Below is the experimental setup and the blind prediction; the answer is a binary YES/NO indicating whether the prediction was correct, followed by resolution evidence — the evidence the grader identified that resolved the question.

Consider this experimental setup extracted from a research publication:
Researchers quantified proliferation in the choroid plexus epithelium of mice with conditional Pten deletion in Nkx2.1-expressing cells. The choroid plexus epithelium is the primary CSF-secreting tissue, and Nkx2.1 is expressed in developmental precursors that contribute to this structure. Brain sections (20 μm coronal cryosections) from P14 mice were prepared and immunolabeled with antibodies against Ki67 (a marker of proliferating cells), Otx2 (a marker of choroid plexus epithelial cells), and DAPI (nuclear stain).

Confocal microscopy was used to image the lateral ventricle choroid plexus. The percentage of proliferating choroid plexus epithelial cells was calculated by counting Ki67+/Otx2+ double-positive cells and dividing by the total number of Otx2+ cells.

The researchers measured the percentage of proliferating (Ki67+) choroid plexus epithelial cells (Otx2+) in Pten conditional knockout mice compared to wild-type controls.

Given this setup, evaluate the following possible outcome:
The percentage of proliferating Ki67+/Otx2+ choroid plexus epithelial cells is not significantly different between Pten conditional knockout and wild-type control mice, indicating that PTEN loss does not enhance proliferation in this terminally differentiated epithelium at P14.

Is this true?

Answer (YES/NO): NO